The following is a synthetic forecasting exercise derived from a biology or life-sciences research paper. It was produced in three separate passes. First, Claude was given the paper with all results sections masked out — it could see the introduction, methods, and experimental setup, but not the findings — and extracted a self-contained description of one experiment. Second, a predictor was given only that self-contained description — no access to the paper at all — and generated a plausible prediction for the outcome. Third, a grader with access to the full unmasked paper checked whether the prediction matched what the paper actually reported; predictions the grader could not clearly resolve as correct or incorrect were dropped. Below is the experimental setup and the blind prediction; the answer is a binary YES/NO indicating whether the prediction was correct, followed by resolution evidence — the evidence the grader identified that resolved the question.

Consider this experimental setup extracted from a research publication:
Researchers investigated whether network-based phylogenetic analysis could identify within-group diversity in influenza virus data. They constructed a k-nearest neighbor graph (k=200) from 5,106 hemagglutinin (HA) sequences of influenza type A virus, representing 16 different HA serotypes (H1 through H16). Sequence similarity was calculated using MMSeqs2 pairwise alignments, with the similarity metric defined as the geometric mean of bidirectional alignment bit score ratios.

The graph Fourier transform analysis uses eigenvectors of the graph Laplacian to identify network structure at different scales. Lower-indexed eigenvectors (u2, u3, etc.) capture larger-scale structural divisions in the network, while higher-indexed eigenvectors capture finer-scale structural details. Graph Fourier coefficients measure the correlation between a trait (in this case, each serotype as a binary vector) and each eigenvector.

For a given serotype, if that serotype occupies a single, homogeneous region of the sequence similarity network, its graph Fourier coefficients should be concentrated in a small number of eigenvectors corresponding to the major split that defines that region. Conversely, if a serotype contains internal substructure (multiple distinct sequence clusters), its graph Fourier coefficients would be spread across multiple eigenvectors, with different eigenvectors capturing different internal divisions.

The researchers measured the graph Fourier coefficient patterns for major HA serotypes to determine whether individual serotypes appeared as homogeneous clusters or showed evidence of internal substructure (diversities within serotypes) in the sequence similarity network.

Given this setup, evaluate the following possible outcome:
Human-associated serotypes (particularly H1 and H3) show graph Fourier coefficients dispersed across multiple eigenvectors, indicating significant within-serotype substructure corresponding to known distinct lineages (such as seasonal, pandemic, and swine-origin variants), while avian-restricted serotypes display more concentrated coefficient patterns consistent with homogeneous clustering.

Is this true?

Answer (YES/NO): NO